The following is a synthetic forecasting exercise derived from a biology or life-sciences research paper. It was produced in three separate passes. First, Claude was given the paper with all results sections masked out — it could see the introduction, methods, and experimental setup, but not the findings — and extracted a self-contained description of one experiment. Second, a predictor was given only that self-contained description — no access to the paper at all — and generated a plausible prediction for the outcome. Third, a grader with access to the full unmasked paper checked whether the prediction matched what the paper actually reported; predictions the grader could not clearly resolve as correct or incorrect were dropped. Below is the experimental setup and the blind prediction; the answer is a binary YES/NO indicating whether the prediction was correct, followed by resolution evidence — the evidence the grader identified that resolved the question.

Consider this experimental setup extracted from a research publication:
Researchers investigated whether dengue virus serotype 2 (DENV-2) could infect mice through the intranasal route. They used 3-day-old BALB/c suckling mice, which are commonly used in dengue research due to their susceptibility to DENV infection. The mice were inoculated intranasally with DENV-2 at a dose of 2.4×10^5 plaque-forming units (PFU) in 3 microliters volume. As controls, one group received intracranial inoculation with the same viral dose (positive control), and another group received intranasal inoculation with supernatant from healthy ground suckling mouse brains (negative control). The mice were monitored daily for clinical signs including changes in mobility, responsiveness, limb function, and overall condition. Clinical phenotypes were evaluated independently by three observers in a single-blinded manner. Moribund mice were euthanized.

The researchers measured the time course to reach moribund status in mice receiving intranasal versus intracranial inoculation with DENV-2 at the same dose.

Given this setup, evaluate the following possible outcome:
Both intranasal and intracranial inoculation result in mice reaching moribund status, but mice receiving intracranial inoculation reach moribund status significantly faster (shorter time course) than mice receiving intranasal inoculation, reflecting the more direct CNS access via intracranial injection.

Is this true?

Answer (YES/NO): YES